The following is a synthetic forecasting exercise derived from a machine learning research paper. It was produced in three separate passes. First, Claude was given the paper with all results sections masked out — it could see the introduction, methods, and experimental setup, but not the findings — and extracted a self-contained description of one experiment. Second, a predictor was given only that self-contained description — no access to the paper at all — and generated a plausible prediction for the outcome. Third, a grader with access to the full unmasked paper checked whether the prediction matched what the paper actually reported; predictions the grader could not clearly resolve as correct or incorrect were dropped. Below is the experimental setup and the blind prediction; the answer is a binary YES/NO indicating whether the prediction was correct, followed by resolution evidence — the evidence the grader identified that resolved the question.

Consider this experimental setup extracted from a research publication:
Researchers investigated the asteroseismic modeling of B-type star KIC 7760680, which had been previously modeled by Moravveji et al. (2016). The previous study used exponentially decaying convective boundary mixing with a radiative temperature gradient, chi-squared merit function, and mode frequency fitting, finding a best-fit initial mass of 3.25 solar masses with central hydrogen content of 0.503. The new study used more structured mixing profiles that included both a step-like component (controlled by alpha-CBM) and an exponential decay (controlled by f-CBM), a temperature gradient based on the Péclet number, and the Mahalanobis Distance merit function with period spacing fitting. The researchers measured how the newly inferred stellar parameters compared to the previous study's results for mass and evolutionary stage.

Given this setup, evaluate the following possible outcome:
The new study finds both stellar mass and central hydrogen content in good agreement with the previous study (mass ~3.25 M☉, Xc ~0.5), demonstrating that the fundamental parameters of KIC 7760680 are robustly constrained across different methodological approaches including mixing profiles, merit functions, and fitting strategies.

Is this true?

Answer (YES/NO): NO